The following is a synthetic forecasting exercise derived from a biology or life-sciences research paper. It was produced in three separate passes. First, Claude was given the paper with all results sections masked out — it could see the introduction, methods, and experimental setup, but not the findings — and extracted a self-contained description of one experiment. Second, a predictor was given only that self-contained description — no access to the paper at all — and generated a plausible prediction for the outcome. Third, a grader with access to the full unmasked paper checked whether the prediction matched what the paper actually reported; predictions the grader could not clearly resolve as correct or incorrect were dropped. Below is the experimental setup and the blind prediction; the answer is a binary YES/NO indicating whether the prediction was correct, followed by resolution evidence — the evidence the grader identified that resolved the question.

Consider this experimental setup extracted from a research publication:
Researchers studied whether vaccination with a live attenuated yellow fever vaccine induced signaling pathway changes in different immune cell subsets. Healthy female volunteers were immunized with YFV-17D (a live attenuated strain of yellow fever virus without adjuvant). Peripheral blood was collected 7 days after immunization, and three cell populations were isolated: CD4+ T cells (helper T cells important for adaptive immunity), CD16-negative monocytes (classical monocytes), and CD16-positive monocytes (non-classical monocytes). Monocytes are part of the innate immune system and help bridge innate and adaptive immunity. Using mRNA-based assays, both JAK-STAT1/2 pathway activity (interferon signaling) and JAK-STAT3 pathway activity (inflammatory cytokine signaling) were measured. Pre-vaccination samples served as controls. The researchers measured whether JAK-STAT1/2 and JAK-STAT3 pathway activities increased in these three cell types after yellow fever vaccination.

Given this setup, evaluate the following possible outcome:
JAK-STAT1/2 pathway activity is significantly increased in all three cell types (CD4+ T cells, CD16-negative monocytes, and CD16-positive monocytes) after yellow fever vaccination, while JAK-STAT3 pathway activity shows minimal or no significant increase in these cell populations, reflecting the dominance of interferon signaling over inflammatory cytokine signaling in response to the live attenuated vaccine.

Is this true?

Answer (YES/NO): NO